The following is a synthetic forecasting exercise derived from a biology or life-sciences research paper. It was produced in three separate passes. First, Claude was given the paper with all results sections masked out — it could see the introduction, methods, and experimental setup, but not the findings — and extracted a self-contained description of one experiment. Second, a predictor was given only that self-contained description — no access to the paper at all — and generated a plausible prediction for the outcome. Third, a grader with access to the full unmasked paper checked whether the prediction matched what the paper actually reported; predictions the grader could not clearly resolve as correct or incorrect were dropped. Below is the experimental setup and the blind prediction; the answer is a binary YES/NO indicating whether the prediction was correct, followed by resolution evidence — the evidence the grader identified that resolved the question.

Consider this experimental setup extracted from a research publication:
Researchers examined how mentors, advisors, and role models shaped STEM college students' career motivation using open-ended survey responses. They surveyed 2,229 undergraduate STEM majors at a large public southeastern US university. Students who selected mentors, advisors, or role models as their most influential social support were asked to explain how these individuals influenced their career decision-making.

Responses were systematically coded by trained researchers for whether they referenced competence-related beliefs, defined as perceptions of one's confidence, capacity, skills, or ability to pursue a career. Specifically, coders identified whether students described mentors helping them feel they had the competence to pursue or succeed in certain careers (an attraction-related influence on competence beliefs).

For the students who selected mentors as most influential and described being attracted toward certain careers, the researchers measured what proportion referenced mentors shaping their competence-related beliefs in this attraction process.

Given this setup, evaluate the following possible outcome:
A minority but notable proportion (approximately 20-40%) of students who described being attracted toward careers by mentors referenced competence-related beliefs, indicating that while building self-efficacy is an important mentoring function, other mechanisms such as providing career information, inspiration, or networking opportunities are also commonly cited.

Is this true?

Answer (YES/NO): NO